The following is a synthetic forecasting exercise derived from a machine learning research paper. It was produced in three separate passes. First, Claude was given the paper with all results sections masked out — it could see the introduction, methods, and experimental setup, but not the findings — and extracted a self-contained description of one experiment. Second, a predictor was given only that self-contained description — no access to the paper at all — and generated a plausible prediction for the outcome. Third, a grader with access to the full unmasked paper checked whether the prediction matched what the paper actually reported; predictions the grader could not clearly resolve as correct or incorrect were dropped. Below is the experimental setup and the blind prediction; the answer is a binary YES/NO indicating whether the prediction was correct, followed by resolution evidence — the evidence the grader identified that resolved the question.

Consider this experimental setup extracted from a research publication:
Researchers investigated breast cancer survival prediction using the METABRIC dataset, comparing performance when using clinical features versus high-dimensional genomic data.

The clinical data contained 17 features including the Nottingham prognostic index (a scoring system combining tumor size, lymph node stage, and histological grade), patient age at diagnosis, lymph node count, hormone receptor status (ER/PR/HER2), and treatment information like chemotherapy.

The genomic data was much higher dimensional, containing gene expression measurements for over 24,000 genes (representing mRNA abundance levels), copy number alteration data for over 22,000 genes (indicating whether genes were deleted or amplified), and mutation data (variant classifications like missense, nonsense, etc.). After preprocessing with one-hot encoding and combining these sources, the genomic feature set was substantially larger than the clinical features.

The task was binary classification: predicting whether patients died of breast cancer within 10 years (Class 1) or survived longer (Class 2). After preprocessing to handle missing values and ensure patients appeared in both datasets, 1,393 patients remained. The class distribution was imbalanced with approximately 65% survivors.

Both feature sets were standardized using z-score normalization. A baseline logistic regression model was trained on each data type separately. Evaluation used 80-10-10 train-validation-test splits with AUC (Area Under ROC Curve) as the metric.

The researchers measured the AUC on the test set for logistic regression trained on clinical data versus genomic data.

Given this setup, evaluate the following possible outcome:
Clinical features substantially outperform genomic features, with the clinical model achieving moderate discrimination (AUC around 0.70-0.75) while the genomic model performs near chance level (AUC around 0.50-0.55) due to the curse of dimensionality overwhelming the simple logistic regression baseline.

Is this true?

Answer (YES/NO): NO